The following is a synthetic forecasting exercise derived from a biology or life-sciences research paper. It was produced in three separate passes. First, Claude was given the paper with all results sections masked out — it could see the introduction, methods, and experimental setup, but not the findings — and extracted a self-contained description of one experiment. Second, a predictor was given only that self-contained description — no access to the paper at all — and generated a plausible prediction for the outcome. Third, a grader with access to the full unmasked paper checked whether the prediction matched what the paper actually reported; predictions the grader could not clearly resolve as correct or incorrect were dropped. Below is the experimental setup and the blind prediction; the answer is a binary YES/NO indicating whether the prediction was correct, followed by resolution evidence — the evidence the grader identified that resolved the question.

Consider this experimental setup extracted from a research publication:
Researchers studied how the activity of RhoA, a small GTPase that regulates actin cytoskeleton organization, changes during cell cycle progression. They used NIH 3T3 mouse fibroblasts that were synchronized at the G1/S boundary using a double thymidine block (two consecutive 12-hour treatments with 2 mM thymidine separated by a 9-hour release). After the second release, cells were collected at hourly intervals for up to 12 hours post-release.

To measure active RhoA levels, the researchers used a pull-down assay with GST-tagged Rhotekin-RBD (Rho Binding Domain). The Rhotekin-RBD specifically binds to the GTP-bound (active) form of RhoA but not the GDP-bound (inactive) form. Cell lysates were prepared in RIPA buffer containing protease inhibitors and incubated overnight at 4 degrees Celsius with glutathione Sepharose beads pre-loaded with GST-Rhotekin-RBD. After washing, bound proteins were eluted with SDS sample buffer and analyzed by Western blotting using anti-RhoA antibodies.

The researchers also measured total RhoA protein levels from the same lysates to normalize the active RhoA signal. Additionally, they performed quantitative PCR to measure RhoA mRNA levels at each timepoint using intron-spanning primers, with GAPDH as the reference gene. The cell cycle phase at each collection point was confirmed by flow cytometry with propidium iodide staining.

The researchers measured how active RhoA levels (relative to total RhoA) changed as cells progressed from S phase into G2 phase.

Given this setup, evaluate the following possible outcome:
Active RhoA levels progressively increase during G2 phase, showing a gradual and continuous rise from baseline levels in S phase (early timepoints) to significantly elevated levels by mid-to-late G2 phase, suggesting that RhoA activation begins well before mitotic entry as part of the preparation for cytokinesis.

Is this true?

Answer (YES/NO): NO